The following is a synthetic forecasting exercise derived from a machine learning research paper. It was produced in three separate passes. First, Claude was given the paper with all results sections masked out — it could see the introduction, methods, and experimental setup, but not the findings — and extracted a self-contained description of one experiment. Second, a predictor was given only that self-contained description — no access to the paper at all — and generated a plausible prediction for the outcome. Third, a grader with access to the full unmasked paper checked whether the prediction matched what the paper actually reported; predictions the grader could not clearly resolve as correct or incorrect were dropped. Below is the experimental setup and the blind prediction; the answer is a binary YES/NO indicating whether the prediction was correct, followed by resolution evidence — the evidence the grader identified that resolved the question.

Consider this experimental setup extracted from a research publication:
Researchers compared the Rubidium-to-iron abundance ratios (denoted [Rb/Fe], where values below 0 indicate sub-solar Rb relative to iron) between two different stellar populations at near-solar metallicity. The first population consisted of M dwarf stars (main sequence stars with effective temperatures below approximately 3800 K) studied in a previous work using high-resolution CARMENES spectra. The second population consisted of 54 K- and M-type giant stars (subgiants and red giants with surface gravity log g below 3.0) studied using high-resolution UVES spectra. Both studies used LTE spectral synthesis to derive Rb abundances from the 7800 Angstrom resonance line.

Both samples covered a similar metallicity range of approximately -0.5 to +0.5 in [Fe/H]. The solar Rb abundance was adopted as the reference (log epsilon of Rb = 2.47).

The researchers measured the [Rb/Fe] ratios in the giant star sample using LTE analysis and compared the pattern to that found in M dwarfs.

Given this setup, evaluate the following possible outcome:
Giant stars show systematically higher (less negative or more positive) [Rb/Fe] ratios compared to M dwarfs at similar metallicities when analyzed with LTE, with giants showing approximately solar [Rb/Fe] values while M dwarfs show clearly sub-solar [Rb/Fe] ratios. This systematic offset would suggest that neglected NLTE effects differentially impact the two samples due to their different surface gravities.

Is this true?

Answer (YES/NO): NO